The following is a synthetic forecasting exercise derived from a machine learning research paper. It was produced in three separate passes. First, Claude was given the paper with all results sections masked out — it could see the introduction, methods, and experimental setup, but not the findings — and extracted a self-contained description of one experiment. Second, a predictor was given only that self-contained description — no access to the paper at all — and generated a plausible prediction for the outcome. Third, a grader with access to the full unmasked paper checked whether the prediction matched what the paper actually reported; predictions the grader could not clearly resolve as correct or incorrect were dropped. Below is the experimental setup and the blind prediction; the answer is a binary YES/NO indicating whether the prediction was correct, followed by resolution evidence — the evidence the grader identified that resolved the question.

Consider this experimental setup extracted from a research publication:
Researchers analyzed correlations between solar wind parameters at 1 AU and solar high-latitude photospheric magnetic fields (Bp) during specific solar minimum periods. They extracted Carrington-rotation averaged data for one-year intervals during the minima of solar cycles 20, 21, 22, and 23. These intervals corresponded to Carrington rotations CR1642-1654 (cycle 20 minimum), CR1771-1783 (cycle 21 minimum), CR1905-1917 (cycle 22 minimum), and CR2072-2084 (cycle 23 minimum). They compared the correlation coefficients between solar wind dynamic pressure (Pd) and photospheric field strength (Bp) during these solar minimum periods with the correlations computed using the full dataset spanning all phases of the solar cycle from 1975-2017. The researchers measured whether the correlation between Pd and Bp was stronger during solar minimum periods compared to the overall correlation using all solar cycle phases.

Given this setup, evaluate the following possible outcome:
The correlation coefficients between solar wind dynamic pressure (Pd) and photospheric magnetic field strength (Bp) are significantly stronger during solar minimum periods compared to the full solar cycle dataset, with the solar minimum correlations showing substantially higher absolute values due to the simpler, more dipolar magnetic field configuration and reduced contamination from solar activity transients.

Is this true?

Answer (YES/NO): YES